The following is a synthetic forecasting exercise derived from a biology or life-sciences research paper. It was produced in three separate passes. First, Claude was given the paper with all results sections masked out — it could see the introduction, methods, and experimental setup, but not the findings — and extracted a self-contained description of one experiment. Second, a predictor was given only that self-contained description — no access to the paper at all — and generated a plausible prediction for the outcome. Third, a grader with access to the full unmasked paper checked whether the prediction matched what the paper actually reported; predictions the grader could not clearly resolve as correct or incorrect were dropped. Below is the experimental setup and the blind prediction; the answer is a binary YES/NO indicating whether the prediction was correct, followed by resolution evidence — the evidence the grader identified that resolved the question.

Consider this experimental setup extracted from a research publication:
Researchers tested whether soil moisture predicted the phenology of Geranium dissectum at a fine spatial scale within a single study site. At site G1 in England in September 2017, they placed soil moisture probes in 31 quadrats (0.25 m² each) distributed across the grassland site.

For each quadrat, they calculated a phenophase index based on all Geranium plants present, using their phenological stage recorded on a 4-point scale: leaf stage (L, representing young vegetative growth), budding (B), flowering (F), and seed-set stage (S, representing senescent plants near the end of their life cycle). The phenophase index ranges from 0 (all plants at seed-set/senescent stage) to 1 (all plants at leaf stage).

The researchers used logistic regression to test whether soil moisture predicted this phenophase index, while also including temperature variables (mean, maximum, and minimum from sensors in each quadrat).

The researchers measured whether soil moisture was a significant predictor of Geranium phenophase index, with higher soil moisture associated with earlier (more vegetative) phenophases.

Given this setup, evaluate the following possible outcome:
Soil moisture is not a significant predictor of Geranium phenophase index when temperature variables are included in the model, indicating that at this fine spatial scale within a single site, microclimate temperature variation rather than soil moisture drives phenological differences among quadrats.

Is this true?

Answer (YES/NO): NO